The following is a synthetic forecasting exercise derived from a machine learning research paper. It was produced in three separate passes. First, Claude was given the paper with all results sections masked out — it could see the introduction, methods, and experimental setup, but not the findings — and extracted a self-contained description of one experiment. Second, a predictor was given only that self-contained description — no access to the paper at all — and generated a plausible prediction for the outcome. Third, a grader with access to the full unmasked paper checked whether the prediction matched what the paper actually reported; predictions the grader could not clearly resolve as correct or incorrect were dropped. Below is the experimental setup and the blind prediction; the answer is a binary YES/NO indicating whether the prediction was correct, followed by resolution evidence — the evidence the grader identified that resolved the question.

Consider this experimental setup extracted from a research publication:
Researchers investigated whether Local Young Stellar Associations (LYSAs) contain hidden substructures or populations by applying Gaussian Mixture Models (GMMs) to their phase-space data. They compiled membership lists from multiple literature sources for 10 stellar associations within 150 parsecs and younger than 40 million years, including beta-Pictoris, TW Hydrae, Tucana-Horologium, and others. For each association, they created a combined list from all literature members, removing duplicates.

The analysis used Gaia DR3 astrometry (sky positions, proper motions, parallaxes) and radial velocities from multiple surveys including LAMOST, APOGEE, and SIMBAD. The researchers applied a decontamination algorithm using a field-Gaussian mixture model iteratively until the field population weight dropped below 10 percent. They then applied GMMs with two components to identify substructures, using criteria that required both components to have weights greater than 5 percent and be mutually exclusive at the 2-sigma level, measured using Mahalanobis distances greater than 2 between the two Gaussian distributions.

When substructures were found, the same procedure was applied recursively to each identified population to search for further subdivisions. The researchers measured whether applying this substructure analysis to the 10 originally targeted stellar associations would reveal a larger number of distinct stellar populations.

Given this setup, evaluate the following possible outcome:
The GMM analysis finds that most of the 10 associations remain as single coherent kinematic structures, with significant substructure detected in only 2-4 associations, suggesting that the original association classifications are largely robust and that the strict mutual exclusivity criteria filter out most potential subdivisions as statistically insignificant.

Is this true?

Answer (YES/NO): NO